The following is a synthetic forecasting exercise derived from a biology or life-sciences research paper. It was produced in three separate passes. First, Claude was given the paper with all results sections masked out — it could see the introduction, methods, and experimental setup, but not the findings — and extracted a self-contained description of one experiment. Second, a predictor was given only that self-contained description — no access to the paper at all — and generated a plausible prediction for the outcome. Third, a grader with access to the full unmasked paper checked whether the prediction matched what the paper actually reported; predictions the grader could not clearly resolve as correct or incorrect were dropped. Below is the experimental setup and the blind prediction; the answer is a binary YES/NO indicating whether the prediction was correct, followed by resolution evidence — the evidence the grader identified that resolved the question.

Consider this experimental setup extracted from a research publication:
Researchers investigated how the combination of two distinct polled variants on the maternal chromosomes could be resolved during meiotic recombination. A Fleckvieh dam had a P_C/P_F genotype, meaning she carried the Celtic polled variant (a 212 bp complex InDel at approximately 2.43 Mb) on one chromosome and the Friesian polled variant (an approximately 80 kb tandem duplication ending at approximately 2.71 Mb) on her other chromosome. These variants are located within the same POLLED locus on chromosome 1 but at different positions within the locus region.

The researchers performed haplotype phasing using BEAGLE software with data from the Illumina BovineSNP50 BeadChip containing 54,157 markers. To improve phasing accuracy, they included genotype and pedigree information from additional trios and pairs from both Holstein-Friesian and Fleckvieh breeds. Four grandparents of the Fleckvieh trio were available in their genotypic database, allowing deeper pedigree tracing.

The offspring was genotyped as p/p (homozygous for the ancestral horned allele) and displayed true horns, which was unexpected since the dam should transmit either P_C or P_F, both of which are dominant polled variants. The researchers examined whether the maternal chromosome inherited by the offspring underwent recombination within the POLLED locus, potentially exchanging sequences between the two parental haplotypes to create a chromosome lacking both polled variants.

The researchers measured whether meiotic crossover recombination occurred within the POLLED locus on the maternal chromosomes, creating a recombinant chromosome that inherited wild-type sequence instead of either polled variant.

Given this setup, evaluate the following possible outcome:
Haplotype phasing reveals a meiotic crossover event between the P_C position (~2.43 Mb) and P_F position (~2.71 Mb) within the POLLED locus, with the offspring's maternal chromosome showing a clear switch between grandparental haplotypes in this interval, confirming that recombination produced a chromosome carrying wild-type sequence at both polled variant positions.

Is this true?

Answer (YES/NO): YES